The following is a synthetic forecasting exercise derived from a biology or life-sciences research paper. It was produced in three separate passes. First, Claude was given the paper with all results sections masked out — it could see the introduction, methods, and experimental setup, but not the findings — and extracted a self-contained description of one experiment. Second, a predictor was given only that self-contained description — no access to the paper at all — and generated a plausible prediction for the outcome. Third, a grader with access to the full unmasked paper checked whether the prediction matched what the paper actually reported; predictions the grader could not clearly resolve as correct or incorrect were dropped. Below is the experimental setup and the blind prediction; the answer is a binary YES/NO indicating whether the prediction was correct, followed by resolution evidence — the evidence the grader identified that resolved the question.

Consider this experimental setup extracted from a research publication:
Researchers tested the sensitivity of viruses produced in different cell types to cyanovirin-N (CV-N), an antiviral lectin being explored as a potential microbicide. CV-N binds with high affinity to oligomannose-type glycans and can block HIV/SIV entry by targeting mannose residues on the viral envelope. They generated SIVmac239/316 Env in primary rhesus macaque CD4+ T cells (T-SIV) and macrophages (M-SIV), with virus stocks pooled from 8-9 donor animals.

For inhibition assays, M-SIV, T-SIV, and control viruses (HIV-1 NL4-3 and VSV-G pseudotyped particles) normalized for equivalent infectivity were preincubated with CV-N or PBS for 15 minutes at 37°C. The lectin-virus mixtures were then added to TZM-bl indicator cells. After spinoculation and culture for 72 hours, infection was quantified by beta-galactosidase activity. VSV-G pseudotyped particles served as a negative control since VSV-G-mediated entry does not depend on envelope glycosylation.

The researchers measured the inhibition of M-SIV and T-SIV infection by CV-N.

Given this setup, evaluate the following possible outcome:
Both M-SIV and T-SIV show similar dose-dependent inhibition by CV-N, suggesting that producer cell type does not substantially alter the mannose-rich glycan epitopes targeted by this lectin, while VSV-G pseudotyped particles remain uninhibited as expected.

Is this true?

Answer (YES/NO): NO